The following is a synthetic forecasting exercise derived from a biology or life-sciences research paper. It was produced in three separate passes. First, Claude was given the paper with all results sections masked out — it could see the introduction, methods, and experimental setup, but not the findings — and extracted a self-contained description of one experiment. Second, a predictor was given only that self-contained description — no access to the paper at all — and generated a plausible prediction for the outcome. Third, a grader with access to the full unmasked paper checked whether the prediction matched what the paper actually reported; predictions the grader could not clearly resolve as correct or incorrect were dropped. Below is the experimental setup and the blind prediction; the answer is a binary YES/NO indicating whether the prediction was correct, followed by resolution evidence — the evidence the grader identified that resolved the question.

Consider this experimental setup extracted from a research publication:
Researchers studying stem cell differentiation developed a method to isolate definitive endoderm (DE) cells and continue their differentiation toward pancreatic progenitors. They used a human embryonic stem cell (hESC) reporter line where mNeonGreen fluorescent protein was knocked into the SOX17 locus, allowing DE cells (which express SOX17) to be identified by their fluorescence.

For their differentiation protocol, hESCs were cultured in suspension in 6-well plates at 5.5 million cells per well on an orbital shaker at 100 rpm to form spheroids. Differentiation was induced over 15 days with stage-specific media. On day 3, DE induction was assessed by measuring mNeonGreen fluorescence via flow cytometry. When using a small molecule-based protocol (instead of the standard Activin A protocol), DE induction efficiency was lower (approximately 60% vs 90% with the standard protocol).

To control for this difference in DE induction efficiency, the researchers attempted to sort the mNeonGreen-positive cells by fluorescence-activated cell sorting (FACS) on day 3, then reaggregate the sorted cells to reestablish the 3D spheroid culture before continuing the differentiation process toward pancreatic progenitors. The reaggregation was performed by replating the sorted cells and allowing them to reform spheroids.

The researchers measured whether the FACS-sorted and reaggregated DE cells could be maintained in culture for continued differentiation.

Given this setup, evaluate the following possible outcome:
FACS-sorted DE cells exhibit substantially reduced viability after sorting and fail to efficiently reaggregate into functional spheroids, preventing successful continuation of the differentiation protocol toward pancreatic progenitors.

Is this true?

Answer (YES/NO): YES